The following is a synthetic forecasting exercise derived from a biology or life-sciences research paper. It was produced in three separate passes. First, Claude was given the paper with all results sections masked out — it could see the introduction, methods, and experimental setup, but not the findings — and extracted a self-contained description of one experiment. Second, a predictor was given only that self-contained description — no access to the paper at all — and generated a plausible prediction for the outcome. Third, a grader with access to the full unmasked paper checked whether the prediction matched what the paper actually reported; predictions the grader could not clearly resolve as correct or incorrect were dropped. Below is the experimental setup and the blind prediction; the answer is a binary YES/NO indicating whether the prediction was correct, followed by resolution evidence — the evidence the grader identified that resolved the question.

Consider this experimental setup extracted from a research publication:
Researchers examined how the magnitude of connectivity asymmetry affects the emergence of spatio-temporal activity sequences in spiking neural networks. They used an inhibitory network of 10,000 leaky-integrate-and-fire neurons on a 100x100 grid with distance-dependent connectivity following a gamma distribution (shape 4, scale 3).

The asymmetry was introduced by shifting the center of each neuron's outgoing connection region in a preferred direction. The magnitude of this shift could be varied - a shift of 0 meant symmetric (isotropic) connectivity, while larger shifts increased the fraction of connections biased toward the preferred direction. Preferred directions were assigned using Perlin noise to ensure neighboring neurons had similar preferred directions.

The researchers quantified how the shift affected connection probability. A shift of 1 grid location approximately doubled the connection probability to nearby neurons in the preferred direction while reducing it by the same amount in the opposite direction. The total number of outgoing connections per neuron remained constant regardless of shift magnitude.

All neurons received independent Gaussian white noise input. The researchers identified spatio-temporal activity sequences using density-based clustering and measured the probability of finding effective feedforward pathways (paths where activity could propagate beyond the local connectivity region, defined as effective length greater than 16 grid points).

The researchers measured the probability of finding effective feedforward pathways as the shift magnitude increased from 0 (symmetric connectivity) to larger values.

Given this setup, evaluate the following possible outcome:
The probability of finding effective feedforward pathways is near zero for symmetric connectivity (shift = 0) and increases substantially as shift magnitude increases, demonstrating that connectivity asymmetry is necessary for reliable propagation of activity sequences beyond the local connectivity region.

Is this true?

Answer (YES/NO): YES